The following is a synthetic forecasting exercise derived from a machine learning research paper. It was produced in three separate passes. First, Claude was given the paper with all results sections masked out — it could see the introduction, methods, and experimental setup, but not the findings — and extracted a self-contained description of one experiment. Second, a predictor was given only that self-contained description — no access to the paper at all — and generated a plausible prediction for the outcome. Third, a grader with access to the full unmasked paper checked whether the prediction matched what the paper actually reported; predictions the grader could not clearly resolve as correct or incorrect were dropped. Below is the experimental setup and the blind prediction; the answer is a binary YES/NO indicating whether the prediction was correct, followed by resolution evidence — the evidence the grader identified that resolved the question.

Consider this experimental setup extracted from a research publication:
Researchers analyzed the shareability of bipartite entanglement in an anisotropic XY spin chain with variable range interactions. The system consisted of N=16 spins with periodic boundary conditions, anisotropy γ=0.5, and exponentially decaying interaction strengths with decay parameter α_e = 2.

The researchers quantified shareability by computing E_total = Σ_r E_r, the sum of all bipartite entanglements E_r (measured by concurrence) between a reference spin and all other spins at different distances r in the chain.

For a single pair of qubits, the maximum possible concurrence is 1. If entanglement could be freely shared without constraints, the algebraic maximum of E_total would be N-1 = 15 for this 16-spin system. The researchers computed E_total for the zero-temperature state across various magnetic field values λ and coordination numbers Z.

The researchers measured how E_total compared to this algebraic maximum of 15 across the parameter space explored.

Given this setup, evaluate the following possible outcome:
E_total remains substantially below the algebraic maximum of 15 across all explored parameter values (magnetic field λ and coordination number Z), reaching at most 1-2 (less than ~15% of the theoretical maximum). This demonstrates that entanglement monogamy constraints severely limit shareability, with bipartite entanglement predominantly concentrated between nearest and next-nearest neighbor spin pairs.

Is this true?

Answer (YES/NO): NO